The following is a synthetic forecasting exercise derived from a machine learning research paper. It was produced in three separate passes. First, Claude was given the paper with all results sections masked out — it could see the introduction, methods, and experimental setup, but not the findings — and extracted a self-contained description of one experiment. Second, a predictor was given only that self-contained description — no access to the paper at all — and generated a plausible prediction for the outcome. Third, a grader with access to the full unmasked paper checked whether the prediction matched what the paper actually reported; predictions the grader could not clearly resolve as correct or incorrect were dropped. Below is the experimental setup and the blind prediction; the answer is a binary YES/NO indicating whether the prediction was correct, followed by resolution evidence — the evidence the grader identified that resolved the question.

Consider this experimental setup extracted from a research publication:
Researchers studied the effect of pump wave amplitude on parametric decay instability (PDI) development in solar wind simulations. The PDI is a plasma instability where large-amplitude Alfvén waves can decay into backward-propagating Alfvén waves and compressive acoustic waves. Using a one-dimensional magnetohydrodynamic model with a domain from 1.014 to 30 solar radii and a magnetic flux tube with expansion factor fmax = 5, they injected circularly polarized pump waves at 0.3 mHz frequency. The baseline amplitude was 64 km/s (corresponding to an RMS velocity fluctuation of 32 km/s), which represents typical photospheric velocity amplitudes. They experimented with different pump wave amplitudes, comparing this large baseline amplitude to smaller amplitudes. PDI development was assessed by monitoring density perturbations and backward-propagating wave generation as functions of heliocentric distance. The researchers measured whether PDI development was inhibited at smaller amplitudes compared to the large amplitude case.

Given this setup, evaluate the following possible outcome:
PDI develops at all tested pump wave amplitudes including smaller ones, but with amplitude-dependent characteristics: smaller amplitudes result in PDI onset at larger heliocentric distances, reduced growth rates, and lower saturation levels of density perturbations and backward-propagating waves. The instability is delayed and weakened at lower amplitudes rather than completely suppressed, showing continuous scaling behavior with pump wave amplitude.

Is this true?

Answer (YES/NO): NO